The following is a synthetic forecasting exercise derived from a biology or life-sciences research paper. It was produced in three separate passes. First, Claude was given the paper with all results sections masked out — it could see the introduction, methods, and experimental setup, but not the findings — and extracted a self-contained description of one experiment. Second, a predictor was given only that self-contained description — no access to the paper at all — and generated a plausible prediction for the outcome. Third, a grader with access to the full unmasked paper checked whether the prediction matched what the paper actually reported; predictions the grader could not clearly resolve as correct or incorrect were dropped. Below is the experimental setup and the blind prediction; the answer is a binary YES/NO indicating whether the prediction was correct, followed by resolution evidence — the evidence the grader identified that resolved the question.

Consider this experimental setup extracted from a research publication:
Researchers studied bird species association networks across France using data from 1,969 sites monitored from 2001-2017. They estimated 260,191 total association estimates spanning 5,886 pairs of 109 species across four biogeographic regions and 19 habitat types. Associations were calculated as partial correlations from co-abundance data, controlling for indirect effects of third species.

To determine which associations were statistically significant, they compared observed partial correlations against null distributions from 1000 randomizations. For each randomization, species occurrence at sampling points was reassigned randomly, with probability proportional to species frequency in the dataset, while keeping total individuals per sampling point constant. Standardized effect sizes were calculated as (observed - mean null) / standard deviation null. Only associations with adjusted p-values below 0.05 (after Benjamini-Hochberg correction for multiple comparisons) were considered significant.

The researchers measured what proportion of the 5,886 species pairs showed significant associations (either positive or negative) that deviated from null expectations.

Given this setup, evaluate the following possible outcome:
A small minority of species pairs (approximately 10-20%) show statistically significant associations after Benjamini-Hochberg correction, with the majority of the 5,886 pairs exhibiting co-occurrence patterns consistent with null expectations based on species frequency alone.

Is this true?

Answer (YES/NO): NO